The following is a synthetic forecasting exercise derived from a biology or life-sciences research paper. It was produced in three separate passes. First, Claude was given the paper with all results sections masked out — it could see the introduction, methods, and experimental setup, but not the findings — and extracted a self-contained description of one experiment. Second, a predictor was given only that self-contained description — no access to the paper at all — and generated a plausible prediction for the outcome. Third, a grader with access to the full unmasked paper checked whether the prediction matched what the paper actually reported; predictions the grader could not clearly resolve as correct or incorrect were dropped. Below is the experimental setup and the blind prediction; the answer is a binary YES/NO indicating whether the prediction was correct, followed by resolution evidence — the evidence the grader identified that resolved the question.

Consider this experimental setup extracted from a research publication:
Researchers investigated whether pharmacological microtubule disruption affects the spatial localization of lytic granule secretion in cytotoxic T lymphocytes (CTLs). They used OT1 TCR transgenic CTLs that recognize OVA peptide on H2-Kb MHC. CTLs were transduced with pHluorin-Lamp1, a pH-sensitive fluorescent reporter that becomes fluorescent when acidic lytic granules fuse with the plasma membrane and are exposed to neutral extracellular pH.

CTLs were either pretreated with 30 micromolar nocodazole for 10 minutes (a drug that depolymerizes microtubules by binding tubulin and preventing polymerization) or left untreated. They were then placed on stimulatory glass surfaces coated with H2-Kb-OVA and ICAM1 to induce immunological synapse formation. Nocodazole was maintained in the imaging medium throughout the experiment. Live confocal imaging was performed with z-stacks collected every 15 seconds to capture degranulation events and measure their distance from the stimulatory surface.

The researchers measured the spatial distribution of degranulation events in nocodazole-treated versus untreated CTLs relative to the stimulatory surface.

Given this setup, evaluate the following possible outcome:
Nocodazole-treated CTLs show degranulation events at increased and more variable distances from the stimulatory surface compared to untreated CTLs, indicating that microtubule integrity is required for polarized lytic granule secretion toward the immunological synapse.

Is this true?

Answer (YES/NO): NO